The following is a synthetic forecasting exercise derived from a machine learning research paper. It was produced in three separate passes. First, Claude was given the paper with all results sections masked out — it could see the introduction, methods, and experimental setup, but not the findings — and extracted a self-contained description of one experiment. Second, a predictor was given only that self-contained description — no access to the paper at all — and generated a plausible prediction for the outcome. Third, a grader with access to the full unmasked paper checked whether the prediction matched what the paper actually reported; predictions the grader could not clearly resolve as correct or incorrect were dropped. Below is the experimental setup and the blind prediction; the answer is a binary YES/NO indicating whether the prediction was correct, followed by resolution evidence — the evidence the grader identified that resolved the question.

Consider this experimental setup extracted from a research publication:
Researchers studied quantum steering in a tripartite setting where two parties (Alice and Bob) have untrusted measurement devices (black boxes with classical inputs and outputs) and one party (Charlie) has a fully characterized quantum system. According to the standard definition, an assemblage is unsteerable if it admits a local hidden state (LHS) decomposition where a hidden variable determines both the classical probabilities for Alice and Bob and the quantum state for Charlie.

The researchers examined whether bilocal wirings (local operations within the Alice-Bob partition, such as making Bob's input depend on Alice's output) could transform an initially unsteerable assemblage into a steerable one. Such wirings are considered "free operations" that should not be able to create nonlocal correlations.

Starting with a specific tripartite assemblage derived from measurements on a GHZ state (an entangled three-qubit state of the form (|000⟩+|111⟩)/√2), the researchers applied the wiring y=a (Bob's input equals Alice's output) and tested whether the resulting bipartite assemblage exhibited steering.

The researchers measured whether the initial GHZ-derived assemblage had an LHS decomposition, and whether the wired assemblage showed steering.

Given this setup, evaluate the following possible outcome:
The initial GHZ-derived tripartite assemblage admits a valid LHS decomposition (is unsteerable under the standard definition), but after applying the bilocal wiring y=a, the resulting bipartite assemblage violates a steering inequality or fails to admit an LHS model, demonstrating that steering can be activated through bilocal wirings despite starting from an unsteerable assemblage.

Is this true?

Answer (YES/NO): YES